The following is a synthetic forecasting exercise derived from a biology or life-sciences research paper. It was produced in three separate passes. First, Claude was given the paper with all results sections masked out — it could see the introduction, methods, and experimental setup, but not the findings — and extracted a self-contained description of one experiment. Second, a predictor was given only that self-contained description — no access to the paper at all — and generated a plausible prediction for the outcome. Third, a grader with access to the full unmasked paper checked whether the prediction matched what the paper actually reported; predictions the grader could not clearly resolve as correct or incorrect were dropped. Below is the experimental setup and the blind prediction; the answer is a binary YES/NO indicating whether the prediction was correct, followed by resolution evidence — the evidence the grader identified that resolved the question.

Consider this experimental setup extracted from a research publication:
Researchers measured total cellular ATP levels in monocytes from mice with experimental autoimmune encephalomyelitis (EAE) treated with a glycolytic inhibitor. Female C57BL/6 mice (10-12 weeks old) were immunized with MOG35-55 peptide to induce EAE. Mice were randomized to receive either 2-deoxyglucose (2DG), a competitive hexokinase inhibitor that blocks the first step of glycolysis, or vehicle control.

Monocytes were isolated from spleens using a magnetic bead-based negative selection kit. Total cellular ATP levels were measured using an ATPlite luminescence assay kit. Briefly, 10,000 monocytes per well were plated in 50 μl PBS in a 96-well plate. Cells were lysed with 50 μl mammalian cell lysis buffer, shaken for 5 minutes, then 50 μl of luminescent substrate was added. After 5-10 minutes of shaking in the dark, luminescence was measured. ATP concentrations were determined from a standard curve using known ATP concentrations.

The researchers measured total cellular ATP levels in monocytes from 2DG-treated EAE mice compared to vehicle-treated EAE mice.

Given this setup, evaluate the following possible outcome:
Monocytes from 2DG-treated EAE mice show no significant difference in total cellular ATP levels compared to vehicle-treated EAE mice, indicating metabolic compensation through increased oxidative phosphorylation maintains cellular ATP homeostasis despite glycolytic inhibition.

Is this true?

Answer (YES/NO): YES